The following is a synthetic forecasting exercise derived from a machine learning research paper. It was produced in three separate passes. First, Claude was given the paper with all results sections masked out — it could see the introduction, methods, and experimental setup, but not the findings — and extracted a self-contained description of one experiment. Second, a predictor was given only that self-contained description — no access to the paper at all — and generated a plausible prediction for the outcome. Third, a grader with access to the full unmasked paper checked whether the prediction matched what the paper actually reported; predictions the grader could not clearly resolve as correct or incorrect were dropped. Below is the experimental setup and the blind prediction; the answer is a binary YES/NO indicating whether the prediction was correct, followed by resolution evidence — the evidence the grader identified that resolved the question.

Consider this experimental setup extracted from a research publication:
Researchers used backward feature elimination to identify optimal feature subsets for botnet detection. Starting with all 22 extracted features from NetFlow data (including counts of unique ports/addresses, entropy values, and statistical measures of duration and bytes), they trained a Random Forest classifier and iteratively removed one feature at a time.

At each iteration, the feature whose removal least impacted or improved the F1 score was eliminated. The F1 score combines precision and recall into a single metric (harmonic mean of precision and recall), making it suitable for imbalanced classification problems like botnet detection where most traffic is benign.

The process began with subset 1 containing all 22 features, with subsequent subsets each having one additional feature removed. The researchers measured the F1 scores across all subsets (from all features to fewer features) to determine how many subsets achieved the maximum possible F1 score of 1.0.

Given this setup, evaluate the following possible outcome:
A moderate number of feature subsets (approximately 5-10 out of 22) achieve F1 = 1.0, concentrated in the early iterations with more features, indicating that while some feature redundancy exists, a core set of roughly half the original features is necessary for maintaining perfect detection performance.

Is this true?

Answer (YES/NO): NO